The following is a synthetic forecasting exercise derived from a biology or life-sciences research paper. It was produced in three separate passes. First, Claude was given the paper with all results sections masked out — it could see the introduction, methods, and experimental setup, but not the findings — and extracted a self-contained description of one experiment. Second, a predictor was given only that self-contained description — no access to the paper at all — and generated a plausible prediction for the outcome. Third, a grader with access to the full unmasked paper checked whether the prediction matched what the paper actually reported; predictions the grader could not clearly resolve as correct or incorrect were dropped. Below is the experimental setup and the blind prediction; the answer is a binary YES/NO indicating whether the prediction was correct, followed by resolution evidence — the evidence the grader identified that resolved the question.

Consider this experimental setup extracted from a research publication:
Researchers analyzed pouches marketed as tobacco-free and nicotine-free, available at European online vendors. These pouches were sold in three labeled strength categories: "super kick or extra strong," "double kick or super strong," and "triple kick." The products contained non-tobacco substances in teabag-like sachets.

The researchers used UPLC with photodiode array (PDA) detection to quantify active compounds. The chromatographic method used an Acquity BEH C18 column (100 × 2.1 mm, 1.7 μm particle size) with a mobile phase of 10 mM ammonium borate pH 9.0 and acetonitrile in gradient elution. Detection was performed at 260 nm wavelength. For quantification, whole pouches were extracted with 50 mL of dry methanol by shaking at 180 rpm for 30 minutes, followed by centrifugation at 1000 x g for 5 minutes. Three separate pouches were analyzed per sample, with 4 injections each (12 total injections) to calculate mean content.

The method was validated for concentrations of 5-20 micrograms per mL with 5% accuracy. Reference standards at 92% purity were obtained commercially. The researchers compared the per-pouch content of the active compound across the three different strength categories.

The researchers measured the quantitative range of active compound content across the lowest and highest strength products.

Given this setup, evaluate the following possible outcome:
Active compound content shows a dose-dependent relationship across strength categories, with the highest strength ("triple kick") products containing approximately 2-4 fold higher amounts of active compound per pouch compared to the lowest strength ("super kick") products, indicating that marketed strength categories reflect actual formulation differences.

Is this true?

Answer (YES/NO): NO